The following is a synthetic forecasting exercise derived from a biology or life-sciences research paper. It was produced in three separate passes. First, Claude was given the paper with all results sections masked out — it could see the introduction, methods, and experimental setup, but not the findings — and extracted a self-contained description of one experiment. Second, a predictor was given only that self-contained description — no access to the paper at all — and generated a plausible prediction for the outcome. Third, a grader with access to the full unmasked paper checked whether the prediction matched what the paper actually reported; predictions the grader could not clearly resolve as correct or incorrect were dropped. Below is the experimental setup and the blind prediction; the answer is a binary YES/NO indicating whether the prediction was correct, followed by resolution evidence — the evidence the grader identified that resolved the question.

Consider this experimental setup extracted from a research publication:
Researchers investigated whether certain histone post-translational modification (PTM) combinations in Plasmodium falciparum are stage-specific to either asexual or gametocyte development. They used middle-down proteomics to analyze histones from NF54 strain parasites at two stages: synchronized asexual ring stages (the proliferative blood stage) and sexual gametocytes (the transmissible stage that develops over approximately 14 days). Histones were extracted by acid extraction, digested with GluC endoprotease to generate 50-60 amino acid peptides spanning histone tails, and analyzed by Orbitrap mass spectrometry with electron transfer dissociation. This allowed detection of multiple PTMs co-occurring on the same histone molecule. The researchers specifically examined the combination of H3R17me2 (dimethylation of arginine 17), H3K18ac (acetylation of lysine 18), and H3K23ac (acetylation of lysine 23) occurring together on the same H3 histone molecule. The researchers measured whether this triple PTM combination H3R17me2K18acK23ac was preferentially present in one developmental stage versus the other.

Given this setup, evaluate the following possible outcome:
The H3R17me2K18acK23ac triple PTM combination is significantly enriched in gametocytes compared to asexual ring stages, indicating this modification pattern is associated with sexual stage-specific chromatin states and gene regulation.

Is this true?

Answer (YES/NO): YES